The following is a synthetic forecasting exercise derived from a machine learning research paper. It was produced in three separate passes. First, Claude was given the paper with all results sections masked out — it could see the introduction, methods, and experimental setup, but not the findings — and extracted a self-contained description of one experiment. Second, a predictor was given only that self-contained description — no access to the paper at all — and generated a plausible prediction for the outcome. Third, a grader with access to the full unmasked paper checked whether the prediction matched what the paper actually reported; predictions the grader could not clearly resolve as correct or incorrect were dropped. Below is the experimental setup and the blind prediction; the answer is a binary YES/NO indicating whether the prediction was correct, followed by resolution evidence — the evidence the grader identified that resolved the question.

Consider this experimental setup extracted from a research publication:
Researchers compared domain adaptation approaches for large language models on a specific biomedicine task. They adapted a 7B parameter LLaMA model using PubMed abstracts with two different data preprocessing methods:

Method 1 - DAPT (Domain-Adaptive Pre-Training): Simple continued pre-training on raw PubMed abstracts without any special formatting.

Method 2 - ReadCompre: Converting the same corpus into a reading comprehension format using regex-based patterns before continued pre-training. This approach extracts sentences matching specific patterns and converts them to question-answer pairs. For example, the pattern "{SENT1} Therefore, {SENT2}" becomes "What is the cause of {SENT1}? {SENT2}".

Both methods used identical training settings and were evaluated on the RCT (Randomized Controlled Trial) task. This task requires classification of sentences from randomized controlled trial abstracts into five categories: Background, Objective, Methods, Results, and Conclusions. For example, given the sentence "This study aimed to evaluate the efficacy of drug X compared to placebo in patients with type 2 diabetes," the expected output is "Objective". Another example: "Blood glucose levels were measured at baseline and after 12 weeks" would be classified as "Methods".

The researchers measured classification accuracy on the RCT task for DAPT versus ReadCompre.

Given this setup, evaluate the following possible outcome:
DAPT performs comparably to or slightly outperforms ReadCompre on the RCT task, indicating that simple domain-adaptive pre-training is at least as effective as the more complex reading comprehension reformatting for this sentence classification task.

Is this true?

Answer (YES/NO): NO